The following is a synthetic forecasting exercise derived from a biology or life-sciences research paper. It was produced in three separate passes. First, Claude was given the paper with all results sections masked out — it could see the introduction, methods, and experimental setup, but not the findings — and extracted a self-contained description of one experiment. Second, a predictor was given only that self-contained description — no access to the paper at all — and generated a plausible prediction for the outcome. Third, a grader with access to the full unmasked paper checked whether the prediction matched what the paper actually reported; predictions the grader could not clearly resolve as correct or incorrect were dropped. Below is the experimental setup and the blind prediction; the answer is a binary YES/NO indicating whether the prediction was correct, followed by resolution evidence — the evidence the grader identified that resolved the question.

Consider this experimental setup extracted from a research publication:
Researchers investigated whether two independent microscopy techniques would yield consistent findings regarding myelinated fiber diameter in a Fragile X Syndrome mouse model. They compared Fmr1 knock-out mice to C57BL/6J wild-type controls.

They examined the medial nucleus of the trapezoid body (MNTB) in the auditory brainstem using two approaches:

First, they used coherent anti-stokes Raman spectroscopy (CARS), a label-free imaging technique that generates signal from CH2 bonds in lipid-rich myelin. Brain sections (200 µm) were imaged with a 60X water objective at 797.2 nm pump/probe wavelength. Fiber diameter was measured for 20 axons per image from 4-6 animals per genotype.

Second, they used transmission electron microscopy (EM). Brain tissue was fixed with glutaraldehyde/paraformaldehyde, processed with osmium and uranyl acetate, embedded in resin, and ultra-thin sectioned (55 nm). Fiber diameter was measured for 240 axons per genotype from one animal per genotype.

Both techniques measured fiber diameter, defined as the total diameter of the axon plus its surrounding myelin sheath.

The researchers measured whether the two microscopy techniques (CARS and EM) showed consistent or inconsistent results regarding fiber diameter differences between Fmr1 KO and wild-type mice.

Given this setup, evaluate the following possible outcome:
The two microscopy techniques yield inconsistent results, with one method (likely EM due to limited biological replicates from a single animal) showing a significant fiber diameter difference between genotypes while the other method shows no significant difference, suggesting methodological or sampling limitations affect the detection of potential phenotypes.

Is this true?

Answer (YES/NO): NO